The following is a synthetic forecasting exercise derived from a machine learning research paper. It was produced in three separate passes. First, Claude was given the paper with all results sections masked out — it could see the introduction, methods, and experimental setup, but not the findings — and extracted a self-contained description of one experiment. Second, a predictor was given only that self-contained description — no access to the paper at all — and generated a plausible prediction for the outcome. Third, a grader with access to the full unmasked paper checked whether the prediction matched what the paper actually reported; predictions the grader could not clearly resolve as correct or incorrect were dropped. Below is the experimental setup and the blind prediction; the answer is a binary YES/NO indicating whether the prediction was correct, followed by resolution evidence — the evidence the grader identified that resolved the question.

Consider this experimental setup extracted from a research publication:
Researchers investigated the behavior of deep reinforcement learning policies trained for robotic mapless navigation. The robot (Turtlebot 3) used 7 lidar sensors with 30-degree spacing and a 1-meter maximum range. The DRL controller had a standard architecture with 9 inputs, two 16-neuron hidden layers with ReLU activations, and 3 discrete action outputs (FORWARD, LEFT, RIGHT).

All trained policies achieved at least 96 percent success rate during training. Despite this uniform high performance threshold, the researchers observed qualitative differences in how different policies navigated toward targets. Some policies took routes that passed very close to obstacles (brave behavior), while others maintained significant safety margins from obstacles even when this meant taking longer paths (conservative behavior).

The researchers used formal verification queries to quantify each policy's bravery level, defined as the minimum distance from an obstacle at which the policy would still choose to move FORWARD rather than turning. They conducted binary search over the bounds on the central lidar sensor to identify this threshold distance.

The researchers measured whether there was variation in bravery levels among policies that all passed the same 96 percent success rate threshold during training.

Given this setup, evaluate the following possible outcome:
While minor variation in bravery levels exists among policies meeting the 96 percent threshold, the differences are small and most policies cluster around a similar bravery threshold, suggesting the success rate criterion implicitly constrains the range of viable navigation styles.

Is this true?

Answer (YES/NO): NO